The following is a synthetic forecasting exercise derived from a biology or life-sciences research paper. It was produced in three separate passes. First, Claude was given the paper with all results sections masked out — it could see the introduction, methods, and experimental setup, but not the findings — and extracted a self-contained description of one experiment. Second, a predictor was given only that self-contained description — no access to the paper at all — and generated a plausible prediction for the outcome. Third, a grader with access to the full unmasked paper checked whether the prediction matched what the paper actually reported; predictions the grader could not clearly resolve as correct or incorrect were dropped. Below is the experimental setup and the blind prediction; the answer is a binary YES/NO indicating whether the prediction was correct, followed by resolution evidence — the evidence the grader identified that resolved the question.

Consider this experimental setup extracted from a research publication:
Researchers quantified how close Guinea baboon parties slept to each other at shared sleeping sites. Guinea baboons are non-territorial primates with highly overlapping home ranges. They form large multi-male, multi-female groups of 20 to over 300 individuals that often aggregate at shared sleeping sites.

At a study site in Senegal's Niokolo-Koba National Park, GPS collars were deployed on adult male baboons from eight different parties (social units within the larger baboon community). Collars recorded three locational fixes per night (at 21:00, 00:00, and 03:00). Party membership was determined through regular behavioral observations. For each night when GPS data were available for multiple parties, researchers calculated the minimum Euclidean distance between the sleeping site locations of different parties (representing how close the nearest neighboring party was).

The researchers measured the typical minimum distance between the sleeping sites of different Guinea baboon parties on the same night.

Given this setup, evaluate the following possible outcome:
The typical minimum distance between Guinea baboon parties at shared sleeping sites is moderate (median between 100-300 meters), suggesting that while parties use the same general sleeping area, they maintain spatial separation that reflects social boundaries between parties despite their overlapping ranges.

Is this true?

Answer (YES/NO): NO